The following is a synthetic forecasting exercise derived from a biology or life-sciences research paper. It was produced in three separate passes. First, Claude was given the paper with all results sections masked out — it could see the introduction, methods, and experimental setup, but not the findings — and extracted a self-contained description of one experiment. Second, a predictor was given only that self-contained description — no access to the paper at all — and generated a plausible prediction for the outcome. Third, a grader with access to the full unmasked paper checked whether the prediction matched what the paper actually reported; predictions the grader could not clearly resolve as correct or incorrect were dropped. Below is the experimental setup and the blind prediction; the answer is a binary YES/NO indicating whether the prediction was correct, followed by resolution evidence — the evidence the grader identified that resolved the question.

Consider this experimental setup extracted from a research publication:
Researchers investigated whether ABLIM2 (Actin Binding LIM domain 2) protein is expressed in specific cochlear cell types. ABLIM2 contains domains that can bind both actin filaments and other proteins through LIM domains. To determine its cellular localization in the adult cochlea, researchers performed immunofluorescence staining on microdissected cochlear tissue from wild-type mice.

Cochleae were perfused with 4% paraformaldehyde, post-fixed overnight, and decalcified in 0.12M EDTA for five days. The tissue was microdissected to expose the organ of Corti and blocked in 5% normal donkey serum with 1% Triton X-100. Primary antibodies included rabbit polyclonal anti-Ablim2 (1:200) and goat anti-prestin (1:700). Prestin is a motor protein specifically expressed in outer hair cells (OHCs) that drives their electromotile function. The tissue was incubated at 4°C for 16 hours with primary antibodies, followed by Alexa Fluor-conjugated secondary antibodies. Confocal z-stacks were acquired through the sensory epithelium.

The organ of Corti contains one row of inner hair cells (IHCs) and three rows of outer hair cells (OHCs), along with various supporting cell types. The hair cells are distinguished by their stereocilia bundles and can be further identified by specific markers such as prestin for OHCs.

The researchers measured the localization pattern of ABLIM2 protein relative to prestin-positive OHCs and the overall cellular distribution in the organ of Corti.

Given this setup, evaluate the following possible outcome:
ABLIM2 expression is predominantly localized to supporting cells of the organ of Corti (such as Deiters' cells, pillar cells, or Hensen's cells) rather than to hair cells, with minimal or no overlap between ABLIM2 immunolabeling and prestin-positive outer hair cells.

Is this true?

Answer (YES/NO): NO